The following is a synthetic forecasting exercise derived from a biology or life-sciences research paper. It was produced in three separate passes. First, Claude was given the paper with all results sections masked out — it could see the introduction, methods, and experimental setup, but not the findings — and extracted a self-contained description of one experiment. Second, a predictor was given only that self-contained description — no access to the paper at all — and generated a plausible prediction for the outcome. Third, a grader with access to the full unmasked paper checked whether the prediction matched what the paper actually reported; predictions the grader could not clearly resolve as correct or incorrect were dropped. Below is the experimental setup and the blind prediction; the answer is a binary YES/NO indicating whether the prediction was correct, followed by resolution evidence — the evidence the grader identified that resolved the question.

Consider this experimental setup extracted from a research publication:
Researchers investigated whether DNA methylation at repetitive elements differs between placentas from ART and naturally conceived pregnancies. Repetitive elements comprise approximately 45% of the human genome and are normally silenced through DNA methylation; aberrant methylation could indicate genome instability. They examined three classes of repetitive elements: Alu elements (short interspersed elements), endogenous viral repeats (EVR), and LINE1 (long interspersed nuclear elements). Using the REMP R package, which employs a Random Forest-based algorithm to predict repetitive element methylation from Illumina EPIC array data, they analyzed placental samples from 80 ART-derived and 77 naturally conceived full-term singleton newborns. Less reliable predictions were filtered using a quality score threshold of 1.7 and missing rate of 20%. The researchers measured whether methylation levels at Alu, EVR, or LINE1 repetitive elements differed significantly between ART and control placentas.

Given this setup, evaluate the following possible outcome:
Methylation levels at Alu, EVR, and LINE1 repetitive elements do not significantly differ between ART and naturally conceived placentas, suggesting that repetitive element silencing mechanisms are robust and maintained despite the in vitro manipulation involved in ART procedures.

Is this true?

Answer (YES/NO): YES